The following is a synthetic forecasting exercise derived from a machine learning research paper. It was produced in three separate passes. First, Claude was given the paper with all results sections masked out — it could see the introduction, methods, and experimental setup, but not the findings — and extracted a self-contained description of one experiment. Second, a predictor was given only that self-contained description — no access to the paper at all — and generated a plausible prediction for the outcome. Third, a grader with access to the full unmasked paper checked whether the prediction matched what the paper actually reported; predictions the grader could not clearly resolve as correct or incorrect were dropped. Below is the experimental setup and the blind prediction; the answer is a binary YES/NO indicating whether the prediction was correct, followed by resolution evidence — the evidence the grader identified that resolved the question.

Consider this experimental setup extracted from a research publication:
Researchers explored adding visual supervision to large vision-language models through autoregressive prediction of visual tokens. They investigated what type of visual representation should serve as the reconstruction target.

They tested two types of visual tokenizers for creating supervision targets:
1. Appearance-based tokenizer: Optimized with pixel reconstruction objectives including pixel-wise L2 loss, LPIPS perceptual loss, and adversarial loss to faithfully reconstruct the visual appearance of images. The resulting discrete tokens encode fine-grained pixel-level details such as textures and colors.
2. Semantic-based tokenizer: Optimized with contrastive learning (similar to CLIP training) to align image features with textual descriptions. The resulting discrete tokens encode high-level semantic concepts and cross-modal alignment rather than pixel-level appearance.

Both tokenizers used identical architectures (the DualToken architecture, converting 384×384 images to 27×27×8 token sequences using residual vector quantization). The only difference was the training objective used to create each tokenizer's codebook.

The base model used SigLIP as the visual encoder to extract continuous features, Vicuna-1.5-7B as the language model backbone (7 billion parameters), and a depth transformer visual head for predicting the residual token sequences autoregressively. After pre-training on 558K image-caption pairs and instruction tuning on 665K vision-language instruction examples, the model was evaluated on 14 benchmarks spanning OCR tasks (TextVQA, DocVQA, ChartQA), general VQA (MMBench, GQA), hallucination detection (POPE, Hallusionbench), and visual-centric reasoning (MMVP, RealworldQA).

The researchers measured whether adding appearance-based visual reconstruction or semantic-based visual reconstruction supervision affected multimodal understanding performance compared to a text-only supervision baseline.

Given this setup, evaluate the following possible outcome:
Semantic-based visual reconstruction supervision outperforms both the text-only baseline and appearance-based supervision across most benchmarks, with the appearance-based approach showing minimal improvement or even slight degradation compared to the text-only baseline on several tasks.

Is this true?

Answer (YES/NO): YES